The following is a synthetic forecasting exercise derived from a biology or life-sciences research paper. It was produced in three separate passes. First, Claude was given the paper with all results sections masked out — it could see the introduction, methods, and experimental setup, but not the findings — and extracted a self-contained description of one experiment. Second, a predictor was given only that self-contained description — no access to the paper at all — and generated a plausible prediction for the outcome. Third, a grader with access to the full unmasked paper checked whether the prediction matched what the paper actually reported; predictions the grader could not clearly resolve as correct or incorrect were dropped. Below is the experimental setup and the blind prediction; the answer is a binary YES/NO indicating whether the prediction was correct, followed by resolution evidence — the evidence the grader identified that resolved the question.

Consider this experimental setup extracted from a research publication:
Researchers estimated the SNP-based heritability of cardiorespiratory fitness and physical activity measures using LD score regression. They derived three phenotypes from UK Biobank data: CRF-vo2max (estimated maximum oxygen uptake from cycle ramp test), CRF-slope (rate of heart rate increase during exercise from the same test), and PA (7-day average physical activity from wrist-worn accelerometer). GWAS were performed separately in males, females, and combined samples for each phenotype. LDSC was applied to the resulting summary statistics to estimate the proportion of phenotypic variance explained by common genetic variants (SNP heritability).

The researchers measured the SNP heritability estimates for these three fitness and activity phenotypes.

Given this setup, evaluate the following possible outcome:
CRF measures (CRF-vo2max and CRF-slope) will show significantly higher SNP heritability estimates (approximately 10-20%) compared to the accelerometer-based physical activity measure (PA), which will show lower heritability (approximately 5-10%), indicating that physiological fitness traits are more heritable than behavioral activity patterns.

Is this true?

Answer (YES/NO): NO